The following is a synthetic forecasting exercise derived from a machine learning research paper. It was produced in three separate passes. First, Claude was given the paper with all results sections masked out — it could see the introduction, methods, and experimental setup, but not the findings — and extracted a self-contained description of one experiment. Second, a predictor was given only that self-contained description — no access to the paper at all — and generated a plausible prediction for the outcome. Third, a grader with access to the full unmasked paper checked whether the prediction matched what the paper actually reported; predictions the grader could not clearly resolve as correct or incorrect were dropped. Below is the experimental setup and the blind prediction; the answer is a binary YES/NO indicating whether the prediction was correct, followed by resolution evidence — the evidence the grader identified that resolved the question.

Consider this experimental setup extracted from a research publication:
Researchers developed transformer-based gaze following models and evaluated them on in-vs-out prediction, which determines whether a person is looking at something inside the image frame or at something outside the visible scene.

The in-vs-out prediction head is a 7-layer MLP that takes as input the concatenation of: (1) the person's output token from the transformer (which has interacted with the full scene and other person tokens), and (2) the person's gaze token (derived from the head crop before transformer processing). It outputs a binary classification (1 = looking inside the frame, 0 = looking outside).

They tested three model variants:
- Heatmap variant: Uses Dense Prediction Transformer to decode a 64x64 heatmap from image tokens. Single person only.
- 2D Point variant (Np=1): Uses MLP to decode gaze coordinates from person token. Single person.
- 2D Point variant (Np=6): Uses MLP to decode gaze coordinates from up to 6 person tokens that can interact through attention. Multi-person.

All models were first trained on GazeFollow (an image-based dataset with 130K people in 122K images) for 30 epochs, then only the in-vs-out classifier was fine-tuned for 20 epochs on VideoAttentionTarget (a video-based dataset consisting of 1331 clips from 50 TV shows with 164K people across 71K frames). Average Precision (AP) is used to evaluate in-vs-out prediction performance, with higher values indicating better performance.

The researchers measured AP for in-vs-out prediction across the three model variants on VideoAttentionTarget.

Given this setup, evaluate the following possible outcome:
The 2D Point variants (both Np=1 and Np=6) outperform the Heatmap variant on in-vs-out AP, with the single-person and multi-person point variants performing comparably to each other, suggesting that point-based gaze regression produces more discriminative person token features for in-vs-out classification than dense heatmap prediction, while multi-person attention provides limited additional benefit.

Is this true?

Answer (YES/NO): YES